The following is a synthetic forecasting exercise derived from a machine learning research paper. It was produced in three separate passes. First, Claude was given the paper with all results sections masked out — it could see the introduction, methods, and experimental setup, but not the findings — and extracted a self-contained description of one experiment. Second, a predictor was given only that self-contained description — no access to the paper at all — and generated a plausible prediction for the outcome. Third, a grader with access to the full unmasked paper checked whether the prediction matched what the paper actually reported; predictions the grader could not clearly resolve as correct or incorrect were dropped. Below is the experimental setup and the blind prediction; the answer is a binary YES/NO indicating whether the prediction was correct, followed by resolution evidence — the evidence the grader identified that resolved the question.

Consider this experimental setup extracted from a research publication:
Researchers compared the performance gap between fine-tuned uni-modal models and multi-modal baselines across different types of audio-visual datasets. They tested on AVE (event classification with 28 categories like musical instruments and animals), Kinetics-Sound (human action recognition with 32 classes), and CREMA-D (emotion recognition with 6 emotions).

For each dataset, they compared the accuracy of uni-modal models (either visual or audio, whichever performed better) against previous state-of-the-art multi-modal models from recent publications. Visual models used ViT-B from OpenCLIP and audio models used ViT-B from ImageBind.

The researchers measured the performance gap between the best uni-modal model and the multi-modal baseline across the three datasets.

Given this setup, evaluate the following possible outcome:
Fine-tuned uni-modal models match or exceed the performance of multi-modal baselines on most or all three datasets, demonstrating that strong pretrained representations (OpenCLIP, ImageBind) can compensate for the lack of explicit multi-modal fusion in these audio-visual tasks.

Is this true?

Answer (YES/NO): YES